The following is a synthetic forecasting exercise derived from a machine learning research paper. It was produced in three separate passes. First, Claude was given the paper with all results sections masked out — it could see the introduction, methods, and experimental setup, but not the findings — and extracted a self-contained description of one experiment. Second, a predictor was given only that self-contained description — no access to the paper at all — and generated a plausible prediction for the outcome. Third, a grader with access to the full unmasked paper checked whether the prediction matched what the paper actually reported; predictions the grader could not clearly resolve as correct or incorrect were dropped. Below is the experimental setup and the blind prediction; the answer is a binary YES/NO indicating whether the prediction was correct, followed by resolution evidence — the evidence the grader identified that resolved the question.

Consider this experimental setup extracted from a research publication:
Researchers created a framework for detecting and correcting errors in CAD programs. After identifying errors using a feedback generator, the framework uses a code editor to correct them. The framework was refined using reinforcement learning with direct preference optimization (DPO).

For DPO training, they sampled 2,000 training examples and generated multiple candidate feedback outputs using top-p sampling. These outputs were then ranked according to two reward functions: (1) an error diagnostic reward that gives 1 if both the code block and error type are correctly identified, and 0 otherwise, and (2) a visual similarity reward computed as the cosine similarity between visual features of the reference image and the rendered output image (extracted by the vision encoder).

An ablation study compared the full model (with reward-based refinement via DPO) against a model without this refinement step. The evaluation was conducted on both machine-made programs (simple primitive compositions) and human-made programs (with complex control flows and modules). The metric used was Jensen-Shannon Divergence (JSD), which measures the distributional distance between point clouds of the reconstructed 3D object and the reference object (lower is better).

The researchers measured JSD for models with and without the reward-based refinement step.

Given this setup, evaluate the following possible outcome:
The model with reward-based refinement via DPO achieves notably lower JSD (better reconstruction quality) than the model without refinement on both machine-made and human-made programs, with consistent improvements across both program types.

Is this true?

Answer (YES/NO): NO